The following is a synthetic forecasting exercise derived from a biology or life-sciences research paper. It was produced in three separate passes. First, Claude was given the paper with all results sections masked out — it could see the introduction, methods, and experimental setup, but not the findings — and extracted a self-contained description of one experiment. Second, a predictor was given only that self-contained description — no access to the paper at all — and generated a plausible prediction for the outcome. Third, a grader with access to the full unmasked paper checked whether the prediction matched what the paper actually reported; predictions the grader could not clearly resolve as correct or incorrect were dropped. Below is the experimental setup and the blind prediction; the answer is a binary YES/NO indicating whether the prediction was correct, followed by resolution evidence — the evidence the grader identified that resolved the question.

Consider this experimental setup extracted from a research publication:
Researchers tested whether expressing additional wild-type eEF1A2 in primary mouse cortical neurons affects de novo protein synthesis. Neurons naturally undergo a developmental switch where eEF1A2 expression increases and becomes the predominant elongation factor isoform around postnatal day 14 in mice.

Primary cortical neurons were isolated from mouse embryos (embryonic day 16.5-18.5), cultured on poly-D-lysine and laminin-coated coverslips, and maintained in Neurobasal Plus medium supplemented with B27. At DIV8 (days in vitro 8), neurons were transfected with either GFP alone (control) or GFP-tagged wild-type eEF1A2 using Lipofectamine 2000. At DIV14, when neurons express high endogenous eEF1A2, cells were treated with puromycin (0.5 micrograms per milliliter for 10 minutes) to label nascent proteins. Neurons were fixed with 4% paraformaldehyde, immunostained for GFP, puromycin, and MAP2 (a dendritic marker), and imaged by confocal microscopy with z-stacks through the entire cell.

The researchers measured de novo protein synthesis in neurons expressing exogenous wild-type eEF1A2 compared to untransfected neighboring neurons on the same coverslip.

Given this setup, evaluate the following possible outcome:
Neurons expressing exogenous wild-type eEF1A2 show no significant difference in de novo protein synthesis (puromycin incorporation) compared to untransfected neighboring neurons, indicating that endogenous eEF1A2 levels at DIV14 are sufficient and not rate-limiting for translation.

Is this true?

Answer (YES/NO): NO